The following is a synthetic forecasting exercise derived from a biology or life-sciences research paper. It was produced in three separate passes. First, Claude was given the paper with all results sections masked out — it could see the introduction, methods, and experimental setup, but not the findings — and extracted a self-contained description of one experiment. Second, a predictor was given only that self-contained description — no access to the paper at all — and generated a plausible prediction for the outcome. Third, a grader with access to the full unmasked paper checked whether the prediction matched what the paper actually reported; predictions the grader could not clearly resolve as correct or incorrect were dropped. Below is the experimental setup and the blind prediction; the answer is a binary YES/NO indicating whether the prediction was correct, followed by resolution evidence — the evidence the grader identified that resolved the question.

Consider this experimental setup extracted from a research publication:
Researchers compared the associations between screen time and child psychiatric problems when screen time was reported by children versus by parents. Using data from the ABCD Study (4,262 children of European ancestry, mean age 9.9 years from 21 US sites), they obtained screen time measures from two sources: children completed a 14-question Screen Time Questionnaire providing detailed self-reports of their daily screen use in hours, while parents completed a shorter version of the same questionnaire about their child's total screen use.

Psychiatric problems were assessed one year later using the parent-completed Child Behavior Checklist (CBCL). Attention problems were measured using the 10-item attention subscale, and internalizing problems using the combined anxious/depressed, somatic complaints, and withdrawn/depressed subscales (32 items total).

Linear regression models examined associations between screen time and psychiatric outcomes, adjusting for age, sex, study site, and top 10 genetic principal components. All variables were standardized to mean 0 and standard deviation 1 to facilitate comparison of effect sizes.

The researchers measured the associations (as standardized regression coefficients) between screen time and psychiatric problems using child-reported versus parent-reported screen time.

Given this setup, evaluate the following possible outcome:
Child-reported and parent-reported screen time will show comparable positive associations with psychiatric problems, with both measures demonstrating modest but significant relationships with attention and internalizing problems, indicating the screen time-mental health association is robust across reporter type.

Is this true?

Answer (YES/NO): NO